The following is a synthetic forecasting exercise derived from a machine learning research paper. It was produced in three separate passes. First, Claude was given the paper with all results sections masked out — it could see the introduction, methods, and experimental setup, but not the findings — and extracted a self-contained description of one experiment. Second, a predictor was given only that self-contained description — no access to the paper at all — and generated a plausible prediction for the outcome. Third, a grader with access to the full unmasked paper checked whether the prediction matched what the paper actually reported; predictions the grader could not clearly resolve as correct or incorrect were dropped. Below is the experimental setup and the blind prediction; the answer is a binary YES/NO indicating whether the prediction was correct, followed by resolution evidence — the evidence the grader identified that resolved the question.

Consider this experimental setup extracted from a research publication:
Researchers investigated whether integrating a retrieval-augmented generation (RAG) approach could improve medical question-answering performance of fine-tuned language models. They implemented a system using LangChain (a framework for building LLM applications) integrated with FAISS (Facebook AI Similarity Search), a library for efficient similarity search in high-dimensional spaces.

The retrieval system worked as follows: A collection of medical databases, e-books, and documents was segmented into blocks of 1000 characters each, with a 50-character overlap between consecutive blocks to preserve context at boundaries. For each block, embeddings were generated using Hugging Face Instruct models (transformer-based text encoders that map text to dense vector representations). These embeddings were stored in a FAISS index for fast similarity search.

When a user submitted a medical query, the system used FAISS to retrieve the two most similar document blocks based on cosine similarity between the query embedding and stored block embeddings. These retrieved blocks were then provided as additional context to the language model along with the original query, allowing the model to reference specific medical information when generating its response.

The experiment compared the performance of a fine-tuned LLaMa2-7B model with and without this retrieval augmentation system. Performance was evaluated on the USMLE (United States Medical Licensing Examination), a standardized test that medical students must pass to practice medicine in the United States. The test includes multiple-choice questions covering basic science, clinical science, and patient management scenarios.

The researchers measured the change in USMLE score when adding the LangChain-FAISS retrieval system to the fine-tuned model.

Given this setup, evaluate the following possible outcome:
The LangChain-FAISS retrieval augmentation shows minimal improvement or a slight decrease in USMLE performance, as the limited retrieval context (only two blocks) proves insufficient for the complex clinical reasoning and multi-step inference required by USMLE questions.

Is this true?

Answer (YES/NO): NO